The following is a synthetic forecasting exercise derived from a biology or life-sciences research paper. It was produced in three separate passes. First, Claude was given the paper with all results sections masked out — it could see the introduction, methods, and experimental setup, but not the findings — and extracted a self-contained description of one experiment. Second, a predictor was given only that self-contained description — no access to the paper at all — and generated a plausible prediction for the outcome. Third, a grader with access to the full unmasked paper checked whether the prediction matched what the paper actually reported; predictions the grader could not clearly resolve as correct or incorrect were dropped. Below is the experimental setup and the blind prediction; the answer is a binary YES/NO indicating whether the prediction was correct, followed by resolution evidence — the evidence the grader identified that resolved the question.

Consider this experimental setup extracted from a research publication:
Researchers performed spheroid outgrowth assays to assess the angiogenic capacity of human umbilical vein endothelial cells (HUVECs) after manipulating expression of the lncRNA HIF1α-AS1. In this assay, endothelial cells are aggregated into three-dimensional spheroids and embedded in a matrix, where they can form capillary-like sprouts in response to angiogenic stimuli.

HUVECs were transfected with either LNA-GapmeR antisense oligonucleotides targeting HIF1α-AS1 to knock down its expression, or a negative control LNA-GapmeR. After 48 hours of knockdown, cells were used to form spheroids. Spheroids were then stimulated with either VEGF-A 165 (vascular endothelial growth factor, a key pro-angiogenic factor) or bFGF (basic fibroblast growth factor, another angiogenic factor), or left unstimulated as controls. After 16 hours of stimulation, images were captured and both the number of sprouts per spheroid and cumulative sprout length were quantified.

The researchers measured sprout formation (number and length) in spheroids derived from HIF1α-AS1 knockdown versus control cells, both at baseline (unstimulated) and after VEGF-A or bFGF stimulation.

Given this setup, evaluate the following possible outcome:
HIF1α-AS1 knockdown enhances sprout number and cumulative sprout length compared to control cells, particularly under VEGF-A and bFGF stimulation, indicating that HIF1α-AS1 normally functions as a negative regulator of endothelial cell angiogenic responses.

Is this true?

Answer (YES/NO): YES